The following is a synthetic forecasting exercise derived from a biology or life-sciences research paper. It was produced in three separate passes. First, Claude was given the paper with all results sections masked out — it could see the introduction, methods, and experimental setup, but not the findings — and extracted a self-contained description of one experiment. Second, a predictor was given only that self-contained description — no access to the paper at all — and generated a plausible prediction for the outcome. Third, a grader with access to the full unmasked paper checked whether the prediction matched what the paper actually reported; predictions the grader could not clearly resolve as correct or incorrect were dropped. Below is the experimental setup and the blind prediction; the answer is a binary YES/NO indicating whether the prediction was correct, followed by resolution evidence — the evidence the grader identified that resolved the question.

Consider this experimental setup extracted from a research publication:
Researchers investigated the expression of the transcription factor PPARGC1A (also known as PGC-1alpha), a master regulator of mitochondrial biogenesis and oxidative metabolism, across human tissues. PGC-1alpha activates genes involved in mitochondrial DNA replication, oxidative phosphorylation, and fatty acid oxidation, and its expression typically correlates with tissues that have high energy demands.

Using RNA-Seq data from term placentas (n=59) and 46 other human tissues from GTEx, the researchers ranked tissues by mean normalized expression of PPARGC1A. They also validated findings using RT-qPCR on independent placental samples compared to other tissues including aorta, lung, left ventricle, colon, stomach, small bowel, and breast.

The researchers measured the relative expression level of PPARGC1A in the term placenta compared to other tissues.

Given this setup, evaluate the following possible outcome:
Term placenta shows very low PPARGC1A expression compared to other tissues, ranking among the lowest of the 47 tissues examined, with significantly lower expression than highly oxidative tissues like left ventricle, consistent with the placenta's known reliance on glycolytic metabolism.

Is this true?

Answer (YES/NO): YES